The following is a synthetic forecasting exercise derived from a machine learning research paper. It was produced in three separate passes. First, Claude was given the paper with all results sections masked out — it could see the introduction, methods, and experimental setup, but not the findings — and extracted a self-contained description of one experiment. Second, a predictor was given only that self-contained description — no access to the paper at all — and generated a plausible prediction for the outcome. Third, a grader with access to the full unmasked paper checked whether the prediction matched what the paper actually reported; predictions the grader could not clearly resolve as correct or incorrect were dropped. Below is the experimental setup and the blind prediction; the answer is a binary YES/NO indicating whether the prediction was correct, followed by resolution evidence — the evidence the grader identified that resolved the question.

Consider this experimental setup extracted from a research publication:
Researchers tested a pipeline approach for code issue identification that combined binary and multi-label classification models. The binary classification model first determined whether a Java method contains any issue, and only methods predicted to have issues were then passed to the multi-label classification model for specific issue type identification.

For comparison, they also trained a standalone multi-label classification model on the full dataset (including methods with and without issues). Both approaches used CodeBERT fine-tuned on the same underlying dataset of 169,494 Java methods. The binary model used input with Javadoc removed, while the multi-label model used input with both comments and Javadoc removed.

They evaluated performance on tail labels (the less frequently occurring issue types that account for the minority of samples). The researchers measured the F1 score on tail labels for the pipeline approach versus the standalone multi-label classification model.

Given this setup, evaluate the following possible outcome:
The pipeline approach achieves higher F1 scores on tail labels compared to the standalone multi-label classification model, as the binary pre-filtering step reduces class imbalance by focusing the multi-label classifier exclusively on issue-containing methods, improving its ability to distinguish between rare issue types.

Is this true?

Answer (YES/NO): NO